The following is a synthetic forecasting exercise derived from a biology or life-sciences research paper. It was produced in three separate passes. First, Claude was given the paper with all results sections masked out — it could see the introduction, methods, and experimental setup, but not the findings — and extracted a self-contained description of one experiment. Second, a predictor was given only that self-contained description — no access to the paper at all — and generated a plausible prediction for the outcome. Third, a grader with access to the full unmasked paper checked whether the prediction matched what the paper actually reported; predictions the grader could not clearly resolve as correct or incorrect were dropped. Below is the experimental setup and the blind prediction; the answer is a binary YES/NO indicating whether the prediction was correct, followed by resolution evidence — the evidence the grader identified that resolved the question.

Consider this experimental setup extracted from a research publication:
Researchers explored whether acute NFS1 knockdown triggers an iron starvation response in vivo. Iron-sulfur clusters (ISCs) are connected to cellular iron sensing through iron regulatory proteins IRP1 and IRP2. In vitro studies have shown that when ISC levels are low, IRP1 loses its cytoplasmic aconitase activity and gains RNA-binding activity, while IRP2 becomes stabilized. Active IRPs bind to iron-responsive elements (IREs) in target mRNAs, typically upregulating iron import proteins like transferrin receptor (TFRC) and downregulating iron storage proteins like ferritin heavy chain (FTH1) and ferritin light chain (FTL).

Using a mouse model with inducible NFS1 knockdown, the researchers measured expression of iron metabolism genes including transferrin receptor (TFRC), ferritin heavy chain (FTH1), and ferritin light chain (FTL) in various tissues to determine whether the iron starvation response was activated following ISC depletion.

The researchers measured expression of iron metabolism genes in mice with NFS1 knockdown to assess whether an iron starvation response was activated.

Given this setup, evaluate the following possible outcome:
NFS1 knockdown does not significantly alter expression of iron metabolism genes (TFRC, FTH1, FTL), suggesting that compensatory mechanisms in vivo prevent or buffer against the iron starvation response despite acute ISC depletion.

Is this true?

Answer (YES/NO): NO